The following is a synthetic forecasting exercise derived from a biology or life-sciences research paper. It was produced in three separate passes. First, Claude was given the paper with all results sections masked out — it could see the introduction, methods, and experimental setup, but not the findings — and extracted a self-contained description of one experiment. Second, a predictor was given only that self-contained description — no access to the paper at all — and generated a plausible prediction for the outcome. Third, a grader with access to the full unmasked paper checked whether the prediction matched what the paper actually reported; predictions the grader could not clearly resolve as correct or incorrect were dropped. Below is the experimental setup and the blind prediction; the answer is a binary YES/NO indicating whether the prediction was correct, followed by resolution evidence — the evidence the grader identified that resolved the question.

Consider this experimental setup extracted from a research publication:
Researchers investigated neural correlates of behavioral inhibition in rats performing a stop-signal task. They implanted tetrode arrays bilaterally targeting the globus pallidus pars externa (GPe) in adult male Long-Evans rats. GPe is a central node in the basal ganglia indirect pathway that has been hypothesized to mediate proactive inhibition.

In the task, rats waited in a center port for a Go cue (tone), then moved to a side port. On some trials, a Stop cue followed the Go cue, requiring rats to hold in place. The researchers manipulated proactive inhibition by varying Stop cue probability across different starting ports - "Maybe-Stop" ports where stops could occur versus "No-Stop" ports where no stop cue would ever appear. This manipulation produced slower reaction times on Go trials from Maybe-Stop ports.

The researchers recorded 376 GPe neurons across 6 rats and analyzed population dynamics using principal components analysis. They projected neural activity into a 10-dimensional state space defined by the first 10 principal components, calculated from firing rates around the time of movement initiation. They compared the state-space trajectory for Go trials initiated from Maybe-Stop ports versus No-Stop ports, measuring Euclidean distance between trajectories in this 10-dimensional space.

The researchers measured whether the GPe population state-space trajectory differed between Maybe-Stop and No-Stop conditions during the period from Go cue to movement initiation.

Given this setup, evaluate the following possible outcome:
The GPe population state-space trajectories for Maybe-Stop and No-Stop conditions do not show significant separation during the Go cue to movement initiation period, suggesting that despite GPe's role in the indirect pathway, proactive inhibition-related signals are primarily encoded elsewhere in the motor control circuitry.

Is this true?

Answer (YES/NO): NO